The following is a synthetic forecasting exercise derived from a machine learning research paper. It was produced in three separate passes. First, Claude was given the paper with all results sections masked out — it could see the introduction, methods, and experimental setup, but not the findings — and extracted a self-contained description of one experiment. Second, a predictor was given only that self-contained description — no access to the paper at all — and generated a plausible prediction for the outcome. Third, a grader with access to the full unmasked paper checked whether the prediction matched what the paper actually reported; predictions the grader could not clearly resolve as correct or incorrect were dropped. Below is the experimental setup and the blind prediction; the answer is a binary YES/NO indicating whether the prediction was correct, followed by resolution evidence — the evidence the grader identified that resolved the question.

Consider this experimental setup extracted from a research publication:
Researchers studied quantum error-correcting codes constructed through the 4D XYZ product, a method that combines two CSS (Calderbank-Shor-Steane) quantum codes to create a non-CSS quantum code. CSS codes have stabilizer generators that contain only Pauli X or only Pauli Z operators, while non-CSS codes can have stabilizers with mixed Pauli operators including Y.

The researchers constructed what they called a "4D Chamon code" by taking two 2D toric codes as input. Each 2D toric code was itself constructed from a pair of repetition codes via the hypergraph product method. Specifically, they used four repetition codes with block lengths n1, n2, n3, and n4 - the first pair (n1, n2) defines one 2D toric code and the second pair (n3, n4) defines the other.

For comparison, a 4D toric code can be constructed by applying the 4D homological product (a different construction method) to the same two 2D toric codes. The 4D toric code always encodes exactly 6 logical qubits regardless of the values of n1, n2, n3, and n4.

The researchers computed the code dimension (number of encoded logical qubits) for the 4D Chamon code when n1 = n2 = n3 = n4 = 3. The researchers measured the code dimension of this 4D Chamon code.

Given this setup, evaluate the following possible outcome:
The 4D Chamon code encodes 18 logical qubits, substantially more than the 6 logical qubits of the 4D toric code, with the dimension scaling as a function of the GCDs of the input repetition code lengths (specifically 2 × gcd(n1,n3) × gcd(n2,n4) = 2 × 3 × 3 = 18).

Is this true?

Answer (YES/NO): NO